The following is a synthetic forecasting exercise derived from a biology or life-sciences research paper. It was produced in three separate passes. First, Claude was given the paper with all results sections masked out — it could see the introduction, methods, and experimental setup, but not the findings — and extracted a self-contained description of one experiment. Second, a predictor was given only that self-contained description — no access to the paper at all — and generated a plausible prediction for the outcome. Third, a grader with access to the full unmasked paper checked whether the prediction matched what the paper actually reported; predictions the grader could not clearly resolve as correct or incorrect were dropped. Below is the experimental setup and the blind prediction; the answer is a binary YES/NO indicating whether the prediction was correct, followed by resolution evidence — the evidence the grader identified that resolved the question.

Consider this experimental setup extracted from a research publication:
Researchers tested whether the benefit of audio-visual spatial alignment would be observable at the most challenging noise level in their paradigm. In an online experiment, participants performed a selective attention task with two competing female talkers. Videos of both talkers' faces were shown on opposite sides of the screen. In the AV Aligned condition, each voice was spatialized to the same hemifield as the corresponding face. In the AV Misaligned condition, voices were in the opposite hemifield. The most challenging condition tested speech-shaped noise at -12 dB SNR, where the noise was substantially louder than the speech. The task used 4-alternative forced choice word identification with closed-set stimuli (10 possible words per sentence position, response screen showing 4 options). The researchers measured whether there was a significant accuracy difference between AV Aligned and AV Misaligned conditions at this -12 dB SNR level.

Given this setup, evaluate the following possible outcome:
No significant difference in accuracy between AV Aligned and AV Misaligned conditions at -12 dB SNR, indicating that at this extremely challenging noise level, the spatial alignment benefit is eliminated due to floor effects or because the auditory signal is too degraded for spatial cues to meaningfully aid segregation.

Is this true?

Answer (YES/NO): YES